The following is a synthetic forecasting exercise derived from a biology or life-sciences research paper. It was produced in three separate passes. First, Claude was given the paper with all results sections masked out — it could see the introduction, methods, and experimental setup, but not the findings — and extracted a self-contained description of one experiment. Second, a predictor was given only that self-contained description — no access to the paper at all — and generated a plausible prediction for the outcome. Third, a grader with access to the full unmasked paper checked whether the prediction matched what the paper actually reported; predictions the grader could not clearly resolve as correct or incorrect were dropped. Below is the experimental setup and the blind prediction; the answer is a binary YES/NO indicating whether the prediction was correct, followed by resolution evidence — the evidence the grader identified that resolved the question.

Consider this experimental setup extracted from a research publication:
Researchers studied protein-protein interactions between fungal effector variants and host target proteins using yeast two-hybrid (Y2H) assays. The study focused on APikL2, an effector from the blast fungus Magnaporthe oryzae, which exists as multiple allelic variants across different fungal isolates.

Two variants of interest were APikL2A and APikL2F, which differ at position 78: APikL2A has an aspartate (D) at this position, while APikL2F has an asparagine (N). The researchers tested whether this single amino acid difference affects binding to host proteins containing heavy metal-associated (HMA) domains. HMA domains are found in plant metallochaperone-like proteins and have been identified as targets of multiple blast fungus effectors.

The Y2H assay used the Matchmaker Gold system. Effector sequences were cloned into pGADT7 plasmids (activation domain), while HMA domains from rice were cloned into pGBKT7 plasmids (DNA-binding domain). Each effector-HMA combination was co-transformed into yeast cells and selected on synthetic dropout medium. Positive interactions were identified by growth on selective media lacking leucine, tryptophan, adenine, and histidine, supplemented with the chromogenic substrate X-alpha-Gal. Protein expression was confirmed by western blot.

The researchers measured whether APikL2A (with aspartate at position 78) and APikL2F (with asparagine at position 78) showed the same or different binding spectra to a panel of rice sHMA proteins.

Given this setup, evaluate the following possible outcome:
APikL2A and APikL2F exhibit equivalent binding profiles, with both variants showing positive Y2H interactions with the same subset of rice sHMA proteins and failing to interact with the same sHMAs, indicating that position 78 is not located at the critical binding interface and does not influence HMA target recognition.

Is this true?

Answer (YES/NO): NO